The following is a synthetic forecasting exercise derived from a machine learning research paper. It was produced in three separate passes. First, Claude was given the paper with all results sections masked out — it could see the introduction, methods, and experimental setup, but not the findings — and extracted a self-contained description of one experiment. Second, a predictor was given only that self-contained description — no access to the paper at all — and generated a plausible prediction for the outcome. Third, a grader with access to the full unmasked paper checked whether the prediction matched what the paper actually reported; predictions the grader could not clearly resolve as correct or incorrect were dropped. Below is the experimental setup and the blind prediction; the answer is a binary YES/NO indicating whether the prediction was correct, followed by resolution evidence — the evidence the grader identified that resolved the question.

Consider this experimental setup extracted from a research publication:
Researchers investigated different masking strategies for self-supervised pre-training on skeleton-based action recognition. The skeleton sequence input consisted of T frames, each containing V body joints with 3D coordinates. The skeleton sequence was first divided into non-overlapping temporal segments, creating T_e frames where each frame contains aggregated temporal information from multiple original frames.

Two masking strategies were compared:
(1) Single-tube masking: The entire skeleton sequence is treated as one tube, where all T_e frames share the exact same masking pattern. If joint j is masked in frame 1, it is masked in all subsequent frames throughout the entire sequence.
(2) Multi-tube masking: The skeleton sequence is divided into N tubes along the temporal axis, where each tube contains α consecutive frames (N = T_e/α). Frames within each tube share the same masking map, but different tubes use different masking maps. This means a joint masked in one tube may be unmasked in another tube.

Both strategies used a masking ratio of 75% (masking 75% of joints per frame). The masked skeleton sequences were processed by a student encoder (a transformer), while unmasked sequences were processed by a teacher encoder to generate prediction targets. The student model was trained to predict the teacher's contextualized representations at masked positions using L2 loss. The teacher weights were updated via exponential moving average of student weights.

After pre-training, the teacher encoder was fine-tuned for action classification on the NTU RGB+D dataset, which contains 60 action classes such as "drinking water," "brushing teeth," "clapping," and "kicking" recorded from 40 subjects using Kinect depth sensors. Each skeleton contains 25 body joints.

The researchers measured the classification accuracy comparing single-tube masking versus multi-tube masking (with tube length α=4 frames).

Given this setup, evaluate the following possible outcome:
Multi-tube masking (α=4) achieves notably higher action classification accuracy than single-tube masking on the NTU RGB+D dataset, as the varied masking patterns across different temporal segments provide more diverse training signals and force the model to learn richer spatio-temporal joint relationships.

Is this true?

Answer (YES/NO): YES